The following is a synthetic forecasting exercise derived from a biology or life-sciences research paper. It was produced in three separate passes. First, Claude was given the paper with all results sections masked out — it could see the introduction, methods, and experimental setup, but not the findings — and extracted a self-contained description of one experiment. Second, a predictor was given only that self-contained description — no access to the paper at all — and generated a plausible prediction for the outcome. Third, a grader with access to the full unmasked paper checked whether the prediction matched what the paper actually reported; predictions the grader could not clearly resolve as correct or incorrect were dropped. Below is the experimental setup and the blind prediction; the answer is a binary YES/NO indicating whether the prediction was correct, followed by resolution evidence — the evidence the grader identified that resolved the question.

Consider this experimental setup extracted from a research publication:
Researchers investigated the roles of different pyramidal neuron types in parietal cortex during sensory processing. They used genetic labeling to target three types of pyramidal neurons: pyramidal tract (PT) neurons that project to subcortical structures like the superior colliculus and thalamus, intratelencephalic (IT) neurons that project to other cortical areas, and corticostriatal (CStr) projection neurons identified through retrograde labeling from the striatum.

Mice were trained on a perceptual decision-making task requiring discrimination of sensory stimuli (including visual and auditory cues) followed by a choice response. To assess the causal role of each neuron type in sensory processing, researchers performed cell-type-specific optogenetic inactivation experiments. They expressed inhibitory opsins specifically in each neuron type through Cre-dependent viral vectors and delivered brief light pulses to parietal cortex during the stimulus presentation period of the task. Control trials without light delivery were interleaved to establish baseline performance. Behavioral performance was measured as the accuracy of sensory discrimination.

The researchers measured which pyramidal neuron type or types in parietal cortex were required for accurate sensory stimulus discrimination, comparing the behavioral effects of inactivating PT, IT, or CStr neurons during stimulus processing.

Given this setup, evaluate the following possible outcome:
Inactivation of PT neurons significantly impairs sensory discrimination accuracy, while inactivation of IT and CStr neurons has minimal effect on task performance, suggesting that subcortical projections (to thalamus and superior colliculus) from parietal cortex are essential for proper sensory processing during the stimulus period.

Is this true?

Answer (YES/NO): YES